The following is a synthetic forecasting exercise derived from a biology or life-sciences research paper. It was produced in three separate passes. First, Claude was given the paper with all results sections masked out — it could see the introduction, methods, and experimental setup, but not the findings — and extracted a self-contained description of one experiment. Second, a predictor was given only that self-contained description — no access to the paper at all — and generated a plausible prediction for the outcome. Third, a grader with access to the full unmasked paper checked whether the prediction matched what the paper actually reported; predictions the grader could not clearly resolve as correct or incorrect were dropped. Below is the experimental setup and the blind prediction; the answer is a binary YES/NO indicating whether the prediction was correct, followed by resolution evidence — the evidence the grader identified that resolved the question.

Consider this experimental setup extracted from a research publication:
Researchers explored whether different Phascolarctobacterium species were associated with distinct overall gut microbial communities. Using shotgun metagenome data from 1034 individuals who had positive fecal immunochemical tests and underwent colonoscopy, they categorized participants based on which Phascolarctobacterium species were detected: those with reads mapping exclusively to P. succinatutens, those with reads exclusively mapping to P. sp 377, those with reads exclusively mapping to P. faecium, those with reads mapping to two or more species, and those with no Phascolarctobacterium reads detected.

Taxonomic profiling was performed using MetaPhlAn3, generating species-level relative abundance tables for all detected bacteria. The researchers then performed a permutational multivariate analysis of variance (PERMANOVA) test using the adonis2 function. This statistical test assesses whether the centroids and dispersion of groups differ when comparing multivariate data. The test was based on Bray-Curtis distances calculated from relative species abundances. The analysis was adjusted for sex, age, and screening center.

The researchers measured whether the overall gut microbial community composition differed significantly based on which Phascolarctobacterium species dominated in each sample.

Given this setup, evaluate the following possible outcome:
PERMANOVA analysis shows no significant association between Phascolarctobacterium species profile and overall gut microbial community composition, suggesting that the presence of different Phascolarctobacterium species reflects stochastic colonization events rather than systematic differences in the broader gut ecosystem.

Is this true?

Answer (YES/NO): NO